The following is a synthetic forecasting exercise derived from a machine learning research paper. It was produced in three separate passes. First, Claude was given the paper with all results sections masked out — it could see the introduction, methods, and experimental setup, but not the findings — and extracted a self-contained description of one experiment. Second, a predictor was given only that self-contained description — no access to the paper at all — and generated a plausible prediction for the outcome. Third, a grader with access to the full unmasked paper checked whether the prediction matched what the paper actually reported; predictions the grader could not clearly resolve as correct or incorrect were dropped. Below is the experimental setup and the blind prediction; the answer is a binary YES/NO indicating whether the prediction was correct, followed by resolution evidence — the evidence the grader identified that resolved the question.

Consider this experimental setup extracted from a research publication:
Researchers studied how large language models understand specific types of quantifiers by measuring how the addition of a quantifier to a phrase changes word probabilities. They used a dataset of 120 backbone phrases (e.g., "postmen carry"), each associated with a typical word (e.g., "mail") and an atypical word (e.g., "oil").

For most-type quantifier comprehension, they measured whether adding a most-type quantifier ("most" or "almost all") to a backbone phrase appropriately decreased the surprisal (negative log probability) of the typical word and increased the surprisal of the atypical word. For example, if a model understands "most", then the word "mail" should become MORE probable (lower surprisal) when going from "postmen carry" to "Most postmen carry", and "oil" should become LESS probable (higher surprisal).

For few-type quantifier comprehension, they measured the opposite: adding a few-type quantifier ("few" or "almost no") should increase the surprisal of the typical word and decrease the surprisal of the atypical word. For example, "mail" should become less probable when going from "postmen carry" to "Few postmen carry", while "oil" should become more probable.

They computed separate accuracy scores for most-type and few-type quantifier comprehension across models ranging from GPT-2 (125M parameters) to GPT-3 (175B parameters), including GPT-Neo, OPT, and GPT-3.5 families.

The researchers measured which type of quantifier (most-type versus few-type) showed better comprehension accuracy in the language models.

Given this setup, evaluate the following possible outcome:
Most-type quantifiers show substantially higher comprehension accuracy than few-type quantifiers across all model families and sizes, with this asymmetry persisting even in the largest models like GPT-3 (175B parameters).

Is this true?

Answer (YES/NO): NO